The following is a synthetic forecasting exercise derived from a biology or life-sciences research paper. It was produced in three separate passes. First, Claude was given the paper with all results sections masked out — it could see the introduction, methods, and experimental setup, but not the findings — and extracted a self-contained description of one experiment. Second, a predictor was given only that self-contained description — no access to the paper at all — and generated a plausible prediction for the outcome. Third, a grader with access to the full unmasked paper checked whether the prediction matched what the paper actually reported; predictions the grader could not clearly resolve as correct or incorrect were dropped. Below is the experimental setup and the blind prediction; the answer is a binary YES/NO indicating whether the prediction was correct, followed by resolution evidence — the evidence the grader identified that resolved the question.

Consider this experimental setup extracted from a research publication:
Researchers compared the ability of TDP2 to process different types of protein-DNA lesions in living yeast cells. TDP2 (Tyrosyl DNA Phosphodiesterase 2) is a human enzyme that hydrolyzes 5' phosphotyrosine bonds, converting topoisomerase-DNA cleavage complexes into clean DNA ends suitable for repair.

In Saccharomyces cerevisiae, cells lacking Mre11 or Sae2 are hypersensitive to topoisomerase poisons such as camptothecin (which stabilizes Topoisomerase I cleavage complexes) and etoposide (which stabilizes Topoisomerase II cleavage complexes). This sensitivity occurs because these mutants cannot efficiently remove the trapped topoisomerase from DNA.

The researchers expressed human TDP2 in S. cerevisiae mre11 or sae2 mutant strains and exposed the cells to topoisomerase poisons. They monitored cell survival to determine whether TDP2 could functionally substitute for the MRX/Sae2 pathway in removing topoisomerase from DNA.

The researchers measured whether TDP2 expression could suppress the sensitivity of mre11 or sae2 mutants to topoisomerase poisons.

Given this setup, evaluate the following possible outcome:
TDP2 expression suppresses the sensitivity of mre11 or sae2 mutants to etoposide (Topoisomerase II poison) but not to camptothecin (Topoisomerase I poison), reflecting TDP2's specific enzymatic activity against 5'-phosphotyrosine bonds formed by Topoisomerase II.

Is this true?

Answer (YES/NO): NO